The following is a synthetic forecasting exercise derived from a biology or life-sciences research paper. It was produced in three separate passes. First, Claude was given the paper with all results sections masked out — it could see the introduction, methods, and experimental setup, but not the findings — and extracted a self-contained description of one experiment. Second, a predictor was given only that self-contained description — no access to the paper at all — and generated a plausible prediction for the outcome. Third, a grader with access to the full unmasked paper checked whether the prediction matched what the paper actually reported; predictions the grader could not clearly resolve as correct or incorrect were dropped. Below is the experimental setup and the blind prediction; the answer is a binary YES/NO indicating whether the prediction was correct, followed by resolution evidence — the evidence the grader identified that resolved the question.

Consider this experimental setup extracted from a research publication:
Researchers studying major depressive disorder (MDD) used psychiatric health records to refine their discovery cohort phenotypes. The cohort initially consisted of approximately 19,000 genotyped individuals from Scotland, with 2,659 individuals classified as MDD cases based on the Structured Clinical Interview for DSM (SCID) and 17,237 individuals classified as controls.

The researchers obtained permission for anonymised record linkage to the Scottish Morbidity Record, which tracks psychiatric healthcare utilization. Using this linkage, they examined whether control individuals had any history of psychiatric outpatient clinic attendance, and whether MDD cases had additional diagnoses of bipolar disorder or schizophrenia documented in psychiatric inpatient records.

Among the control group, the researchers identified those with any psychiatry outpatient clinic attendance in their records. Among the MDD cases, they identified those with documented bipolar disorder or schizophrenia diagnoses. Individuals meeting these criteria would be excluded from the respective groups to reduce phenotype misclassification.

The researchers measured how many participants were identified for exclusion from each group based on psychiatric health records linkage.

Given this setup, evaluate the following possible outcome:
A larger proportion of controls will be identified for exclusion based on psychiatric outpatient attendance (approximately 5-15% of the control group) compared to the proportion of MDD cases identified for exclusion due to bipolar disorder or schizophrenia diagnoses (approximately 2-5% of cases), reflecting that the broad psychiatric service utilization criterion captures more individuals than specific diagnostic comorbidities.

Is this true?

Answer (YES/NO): NO